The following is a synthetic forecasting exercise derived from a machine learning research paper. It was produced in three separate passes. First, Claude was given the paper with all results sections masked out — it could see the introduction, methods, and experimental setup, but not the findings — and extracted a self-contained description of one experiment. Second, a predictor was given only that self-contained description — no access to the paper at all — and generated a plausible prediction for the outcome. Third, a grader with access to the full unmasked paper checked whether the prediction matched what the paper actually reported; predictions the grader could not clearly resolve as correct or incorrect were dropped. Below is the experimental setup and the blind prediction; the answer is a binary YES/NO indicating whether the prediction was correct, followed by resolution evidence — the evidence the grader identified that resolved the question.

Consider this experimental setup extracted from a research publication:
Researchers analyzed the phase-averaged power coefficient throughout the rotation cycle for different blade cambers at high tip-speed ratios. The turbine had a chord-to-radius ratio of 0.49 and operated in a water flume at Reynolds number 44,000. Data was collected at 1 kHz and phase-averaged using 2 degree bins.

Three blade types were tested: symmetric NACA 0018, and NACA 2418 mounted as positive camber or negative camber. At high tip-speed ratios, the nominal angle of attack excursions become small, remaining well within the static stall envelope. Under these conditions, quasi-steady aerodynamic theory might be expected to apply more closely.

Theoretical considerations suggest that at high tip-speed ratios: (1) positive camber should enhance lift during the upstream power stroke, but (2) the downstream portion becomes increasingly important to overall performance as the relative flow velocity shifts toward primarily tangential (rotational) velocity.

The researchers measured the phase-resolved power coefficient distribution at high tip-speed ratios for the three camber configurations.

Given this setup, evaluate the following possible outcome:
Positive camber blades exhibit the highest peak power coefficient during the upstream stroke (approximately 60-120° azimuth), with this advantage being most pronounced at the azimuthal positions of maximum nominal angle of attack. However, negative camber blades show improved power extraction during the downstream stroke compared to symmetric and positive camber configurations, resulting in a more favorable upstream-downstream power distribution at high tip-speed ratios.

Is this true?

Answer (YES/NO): NO